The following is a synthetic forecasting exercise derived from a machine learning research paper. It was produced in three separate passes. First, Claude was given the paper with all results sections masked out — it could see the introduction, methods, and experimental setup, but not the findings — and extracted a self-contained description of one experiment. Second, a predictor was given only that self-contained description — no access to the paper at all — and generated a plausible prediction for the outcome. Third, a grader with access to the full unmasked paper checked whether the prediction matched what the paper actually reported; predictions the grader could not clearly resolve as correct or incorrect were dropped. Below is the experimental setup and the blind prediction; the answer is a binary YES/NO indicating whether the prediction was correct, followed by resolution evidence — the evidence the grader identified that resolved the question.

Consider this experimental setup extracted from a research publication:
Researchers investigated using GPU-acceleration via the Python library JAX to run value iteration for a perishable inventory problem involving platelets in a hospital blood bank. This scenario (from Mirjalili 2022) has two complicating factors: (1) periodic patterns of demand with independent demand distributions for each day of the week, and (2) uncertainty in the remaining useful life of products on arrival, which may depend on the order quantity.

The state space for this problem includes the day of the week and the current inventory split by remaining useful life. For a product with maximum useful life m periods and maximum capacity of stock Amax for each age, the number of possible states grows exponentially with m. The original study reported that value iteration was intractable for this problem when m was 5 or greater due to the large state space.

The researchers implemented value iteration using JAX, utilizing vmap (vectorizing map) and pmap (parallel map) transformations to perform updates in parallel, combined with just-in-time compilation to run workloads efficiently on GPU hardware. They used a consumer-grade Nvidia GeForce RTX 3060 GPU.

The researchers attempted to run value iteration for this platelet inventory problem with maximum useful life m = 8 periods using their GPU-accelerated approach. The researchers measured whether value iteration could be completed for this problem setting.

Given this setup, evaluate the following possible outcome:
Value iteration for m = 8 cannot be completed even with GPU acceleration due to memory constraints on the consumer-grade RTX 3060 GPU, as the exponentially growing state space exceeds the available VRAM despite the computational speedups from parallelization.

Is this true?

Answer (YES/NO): YES